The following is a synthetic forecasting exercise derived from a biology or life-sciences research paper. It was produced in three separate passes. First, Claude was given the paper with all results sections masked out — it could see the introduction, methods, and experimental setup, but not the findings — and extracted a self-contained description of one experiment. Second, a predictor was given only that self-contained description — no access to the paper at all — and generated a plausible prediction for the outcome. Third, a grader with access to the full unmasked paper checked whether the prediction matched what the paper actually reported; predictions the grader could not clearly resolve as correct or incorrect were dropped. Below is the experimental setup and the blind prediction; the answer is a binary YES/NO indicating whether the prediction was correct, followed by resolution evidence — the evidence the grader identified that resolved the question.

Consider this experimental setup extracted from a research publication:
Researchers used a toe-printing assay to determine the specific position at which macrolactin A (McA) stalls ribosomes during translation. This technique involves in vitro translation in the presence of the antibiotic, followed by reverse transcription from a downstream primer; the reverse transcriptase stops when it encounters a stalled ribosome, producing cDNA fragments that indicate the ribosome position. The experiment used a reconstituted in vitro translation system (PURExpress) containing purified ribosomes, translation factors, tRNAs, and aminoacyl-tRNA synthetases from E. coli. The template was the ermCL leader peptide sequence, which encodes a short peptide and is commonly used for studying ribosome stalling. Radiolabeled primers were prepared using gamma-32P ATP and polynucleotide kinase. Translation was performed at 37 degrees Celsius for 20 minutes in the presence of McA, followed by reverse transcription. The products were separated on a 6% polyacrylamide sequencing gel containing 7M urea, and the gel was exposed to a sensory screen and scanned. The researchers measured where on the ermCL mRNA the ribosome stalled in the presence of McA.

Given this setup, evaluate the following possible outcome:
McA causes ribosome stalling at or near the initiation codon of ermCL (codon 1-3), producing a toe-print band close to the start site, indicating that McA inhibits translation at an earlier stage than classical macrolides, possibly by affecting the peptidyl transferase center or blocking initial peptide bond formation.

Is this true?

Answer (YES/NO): NO